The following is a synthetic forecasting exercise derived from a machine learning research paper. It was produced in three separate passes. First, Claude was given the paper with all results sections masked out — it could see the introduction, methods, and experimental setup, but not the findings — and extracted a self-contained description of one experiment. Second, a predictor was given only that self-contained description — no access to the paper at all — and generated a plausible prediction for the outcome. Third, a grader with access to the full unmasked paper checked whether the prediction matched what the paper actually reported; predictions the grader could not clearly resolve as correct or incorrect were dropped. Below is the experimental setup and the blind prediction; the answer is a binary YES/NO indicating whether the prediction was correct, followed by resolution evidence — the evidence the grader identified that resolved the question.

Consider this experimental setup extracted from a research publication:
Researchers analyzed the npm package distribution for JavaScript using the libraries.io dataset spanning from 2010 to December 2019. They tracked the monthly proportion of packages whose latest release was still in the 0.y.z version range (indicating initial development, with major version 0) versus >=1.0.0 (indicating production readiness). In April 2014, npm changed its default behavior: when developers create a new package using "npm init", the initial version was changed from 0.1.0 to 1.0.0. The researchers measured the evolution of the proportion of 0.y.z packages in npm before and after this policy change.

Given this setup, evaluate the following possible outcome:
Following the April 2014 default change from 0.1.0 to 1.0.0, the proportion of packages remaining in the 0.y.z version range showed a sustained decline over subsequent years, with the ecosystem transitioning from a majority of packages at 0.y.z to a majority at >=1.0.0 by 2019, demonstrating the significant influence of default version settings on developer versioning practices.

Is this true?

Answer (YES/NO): YES